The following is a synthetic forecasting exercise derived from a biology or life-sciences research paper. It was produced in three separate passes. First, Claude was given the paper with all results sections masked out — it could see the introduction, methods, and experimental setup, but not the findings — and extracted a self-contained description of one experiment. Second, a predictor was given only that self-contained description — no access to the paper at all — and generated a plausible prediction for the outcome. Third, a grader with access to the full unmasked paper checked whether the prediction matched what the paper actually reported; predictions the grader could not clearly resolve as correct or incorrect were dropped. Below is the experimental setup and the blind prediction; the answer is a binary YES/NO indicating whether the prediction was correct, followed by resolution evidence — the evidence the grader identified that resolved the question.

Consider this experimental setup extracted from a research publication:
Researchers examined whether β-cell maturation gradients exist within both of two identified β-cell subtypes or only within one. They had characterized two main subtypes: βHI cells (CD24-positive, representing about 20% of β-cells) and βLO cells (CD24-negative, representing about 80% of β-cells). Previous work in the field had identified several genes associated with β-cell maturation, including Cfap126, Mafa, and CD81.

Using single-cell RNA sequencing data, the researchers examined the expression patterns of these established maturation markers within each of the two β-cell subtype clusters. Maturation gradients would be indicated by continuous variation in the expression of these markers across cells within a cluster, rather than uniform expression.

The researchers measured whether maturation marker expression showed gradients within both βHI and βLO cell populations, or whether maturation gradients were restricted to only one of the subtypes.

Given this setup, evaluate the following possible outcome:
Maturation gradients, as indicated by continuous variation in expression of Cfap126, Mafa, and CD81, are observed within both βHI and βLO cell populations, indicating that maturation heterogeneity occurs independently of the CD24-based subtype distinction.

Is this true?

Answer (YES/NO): YES